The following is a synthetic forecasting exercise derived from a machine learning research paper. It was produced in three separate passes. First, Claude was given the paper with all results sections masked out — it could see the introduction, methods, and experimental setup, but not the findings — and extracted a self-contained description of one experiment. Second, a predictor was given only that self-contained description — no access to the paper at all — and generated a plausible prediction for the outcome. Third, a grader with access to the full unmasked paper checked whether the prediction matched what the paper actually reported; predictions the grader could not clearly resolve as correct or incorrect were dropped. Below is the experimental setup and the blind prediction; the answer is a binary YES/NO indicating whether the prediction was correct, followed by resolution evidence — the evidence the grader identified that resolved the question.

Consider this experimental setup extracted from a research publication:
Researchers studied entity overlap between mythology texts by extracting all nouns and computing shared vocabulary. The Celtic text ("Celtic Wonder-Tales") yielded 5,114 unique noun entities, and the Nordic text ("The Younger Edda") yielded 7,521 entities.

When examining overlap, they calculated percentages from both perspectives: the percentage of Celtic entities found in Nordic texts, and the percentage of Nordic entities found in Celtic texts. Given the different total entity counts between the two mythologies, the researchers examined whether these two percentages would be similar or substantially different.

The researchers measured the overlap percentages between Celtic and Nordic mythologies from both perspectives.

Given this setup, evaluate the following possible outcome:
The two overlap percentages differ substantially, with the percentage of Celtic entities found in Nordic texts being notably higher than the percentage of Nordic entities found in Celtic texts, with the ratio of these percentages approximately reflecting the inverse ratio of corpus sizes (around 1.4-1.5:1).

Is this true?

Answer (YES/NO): NO